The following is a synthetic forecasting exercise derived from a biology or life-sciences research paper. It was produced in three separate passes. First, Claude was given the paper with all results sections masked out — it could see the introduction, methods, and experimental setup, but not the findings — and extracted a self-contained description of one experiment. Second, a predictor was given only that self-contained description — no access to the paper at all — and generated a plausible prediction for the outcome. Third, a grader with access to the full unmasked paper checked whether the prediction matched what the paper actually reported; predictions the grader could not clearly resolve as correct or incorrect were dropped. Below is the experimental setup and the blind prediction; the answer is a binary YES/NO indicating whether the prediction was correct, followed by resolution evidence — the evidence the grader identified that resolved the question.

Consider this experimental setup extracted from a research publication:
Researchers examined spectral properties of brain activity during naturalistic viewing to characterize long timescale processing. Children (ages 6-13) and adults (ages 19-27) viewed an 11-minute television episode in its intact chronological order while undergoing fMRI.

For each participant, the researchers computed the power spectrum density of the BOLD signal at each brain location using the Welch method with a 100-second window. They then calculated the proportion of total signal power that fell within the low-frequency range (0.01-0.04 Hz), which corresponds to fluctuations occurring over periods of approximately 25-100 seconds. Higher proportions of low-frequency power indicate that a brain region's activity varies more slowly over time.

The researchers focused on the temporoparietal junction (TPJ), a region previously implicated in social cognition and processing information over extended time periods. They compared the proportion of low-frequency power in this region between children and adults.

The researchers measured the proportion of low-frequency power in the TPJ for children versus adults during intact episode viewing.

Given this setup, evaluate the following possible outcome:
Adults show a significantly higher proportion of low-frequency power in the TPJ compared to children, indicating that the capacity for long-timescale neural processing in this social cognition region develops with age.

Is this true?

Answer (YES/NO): YES